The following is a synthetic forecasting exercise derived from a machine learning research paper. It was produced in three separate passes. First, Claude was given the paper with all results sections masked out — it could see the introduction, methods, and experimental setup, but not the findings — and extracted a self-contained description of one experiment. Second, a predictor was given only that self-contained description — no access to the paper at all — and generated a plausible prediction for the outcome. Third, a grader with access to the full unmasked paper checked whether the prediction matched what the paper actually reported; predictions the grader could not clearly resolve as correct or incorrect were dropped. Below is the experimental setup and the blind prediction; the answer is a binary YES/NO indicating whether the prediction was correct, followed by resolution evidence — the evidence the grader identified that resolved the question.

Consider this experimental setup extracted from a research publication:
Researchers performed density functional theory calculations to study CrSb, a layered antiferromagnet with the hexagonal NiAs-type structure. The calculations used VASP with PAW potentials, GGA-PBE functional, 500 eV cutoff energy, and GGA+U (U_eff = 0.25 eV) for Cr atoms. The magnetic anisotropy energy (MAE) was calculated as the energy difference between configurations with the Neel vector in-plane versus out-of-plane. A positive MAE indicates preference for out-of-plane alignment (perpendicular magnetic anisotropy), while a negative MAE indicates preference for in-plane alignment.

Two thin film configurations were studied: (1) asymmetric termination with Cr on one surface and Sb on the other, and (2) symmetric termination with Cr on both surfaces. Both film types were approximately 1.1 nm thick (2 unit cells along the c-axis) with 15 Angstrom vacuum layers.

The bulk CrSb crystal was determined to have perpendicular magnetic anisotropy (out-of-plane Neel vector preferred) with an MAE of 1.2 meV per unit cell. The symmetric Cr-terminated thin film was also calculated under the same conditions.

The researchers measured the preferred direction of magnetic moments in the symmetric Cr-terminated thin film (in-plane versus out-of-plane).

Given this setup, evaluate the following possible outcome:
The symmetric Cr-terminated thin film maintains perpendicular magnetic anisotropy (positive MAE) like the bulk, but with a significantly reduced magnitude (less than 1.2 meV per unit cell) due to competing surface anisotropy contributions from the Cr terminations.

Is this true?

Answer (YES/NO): NO